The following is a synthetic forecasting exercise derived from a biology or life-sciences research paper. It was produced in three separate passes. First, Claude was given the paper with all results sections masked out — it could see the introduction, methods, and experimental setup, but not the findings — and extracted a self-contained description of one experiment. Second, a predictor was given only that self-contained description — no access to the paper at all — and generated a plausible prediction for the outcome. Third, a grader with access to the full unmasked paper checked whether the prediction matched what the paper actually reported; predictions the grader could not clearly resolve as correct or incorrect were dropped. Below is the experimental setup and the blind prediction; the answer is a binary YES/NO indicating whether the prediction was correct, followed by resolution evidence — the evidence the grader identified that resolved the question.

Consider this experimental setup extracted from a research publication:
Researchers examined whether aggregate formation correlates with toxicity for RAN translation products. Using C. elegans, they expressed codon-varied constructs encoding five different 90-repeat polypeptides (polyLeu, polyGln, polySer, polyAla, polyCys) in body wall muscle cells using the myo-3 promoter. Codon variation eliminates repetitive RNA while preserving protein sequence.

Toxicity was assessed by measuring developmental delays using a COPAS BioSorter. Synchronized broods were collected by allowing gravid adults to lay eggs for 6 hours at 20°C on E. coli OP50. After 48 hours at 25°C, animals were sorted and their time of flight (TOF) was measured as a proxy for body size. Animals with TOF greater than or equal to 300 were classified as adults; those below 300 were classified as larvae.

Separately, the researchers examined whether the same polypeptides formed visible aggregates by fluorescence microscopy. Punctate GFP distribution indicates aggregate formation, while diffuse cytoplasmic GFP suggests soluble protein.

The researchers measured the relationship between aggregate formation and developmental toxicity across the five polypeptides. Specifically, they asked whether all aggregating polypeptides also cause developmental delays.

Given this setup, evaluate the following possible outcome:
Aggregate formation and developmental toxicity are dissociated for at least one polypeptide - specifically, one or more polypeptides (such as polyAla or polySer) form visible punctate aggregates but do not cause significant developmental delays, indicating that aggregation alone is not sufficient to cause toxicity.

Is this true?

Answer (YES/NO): YES